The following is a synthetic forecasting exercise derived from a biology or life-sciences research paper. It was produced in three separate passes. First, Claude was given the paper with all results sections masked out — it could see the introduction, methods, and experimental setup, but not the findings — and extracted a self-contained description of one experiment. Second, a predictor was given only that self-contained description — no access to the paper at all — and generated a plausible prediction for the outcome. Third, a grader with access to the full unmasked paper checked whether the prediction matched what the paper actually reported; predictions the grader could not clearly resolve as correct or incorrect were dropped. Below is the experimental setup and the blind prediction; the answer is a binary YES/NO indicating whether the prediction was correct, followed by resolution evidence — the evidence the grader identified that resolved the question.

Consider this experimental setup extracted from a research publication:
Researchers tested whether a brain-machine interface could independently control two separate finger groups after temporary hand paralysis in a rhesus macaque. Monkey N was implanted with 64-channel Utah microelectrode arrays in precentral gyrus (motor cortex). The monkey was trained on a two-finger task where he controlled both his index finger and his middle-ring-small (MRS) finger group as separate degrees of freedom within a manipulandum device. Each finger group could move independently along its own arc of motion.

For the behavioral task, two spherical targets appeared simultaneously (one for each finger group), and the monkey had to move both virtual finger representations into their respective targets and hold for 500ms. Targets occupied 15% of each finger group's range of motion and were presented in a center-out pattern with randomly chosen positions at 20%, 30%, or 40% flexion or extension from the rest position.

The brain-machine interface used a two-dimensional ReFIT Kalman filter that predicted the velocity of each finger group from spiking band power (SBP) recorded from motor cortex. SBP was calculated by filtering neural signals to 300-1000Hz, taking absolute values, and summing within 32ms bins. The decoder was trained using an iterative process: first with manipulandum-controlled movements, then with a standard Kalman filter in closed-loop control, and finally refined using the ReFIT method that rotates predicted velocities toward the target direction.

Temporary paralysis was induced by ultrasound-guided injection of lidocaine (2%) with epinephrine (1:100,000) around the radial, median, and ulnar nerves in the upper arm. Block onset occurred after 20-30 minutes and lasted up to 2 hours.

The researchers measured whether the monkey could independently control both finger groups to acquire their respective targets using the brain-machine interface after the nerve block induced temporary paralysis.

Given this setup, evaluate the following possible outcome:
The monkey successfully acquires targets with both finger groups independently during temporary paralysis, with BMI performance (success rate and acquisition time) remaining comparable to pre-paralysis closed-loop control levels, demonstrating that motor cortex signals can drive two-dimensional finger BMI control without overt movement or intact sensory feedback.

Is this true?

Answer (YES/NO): NO